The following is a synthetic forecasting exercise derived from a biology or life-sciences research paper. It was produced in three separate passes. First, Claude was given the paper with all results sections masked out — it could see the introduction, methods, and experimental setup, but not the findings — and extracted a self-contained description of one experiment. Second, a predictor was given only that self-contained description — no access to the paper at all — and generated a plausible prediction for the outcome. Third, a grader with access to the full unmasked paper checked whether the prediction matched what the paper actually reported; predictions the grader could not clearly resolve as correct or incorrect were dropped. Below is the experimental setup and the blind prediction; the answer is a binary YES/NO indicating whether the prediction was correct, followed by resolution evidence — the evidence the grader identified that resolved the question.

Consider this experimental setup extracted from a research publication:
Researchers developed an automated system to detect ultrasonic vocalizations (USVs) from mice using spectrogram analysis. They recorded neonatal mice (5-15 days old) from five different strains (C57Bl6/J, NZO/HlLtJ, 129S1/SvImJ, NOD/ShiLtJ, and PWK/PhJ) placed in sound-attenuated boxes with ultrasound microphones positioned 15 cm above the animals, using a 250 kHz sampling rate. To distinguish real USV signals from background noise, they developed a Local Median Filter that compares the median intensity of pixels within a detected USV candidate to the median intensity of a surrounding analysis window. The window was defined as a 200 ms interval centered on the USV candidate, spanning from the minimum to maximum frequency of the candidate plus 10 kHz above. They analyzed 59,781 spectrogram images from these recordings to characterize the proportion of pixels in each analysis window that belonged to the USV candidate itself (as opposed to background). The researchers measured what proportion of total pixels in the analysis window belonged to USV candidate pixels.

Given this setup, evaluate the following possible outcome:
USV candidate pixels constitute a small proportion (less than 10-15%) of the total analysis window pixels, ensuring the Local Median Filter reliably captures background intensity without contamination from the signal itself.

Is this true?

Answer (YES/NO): YES